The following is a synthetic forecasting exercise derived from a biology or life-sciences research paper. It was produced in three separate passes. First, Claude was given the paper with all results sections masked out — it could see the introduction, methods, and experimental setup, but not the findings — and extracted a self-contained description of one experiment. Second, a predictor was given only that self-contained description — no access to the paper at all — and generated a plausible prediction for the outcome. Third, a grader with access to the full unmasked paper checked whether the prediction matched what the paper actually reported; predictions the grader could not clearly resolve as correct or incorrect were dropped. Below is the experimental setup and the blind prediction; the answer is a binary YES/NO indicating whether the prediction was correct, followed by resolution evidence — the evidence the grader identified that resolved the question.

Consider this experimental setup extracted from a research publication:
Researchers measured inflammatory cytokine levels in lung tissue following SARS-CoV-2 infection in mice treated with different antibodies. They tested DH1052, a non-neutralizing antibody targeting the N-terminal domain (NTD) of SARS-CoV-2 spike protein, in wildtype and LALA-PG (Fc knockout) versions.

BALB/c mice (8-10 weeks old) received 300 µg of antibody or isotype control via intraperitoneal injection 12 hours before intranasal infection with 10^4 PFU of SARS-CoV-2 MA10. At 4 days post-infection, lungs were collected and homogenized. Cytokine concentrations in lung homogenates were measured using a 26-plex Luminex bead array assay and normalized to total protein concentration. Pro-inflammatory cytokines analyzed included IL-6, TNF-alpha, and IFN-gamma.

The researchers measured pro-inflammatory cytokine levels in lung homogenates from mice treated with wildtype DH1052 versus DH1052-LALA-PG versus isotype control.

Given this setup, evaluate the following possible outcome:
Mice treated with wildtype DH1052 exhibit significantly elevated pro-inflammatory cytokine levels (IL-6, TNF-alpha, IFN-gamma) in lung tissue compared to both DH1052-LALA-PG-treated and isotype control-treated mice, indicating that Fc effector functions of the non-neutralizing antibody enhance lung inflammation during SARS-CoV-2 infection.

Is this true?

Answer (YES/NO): NO